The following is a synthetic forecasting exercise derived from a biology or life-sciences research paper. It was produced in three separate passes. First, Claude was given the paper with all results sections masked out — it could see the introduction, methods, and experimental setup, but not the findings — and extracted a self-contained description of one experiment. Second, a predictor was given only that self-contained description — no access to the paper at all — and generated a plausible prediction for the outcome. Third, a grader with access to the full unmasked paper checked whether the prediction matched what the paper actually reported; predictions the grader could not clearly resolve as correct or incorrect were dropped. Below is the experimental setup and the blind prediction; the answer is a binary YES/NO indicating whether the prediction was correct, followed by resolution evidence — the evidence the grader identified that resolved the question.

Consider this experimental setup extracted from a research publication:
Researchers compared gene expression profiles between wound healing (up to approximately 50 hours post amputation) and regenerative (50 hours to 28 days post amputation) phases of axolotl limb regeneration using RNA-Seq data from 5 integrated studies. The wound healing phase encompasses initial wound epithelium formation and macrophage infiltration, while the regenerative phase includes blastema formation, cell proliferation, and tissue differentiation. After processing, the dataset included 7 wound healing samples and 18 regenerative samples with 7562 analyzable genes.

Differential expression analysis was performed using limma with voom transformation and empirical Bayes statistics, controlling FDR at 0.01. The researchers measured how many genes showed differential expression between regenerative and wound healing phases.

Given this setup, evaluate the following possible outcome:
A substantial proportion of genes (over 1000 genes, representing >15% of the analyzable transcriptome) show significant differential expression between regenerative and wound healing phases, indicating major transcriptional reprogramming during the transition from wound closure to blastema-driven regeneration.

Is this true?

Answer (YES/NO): YES